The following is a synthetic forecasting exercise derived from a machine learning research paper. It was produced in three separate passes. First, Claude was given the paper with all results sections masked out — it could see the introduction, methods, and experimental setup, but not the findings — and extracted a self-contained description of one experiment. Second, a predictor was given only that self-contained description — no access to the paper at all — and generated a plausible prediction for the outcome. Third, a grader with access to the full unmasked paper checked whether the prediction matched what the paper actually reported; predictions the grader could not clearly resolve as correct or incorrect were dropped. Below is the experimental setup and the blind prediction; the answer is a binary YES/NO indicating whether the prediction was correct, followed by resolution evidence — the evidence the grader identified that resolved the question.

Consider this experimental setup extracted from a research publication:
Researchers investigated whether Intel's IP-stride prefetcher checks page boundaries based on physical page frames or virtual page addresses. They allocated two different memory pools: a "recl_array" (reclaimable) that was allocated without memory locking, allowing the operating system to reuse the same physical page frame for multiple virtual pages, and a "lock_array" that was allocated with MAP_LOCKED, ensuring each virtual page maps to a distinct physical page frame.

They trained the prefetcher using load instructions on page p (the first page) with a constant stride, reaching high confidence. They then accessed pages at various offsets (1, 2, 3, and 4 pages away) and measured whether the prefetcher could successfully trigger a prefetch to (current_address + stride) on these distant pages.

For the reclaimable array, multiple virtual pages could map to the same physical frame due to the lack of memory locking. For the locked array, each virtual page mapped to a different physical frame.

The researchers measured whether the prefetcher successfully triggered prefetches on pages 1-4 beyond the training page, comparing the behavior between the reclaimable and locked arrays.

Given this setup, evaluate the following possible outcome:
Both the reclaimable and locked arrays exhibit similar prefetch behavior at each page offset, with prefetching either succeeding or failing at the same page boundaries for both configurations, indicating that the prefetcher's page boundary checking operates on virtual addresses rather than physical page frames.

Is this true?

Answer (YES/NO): NO